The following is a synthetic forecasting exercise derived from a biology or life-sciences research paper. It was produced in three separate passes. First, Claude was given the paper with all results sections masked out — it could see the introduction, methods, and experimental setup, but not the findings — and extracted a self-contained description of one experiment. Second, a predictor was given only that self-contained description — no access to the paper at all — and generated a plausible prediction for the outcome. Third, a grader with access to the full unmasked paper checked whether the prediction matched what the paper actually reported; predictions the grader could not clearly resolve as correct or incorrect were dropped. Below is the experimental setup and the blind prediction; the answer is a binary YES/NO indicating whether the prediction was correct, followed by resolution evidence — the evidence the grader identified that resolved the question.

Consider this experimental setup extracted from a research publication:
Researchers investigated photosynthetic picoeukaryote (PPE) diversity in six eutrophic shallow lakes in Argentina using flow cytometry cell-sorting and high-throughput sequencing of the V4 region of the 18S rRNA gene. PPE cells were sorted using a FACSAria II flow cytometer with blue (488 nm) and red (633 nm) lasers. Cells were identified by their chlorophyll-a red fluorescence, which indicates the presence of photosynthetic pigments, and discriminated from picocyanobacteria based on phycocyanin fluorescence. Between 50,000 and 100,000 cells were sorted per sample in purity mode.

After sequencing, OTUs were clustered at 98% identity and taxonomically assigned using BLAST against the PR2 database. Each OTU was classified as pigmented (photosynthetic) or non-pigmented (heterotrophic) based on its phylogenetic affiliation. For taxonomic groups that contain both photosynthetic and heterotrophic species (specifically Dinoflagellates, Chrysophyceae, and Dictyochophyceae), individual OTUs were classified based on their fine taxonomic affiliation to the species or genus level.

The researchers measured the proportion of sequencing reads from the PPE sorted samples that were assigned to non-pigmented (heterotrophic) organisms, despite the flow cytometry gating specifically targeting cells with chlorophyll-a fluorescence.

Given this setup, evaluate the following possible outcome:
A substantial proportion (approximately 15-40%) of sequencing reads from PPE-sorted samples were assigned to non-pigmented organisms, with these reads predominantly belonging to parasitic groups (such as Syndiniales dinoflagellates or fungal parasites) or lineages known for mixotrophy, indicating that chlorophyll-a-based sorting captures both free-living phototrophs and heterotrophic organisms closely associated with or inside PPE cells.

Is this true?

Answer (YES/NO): YES